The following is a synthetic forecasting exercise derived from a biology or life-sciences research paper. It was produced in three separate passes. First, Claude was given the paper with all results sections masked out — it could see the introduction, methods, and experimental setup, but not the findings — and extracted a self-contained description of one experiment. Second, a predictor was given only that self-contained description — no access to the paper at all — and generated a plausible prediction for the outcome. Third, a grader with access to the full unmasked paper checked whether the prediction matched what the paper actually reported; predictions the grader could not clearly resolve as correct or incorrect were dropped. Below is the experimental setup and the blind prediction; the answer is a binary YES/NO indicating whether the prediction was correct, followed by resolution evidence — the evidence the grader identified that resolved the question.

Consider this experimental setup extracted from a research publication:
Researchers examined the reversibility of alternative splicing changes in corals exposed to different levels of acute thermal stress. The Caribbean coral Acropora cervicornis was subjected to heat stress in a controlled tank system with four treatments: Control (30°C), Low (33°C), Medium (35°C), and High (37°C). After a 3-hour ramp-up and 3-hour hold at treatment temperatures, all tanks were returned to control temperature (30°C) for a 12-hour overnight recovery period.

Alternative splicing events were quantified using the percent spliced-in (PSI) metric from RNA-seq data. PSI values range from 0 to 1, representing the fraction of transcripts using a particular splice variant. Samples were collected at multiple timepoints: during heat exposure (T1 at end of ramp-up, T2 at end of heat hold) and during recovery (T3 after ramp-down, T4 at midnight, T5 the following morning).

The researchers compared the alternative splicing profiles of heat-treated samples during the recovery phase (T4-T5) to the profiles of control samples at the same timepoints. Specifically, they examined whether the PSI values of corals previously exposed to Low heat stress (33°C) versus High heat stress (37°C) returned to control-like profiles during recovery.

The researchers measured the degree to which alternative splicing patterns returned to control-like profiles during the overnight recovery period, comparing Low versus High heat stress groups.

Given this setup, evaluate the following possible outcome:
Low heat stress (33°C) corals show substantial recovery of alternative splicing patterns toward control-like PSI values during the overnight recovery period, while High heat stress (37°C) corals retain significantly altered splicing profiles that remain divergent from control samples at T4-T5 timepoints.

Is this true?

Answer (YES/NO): YES